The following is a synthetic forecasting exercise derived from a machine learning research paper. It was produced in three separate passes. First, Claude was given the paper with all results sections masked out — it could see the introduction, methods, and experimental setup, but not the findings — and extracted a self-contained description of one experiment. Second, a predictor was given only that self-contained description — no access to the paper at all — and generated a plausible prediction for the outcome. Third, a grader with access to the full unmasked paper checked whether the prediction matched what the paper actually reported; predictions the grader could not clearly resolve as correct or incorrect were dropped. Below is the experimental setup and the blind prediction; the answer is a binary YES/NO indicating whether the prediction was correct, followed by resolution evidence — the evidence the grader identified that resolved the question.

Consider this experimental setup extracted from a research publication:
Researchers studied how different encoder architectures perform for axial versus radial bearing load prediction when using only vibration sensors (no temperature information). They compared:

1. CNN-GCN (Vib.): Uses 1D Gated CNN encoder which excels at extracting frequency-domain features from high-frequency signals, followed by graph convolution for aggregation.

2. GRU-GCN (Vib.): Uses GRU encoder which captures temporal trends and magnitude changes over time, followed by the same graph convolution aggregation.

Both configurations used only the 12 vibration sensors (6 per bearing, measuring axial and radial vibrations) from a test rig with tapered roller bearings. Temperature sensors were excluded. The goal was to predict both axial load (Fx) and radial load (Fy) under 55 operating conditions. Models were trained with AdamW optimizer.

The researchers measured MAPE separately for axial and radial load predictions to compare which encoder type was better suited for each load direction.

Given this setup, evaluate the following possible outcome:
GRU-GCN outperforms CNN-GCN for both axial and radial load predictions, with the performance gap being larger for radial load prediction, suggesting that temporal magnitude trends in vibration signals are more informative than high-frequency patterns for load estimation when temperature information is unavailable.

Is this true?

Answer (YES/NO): NO